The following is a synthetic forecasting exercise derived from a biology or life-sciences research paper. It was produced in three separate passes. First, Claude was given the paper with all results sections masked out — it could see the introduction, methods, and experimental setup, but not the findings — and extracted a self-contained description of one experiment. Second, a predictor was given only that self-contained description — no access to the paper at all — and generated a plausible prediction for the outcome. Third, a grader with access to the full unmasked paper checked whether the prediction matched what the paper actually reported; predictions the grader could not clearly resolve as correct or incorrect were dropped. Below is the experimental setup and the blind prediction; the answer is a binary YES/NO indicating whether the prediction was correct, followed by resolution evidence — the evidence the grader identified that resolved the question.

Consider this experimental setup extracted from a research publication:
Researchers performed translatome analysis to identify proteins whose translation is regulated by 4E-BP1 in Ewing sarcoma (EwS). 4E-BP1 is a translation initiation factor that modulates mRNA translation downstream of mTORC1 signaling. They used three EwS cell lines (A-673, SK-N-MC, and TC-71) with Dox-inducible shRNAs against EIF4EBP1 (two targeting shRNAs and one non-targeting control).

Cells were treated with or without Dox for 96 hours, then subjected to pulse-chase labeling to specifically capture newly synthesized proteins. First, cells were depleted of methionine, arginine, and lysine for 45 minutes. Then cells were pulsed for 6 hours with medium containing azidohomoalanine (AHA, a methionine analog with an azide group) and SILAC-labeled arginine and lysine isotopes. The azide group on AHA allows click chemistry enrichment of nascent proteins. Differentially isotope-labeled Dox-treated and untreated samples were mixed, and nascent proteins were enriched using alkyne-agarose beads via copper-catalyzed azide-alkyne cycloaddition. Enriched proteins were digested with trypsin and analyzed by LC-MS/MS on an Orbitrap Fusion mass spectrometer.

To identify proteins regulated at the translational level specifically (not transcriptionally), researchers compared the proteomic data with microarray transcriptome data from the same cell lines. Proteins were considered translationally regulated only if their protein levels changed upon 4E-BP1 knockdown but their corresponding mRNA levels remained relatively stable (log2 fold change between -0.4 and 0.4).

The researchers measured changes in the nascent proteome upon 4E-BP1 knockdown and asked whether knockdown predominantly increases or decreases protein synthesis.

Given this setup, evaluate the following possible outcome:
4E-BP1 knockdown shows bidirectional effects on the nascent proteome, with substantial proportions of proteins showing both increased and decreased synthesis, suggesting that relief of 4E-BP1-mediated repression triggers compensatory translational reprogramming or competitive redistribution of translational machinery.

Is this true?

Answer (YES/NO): YES